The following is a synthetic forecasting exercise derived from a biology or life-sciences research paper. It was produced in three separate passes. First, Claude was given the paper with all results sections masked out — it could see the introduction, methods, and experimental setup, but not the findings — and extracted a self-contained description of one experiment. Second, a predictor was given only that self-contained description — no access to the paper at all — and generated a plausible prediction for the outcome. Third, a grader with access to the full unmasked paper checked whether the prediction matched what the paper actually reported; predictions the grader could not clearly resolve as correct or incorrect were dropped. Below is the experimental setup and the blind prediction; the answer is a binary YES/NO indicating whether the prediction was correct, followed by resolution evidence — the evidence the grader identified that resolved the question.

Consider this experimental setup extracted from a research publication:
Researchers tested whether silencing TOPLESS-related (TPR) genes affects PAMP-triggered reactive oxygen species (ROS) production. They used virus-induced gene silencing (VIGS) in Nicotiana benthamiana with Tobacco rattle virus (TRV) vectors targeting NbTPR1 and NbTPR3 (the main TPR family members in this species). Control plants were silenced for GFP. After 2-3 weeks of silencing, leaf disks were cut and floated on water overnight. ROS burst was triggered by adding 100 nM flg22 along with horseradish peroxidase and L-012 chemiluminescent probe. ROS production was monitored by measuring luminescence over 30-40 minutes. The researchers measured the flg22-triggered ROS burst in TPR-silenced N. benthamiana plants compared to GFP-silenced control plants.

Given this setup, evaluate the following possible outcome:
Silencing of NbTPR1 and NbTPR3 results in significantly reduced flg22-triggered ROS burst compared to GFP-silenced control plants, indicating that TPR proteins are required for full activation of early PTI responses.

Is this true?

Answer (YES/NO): YES